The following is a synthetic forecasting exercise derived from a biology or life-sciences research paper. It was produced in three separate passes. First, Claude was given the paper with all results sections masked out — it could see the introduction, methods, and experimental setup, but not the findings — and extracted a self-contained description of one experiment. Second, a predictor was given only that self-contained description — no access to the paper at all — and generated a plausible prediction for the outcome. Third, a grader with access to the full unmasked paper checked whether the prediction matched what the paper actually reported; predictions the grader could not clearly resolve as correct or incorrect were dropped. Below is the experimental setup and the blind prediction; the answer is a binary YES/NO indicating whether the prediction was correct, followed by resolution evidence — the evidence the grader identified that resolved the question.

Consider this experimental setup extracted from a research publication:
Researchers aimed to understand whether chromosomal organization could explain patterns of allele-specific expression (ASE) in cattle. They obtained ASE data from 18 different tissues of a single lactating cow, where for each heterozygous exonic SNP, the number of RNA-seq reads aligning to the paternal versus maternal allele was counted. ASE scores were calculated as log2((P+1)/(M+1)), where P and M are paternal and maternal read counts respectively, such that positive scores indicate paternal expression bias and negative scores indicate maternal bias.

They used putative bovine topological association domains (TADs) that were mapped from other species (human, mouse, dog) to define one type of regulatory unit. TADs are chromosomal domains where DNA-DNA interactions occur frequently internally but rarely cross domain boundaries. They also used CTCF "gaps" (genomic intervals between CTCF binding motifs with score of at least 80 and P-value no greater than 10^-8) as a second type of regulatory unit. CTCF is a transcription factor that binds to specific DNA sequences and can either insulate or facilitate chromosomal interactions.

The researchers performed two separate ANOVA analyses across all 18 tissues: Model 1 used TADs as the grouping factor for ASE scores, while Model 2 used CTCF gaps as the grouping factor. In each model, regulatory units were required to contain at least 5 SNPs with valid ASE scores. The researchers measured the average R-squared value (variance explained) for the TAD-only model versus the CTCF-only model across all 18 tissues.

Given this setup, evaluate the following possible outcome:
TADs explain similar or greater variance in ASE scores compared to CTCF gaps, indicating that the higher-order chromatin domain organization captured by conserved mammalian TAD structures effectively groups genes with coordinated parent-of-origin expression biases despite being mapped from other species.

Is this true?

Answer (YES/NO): NO